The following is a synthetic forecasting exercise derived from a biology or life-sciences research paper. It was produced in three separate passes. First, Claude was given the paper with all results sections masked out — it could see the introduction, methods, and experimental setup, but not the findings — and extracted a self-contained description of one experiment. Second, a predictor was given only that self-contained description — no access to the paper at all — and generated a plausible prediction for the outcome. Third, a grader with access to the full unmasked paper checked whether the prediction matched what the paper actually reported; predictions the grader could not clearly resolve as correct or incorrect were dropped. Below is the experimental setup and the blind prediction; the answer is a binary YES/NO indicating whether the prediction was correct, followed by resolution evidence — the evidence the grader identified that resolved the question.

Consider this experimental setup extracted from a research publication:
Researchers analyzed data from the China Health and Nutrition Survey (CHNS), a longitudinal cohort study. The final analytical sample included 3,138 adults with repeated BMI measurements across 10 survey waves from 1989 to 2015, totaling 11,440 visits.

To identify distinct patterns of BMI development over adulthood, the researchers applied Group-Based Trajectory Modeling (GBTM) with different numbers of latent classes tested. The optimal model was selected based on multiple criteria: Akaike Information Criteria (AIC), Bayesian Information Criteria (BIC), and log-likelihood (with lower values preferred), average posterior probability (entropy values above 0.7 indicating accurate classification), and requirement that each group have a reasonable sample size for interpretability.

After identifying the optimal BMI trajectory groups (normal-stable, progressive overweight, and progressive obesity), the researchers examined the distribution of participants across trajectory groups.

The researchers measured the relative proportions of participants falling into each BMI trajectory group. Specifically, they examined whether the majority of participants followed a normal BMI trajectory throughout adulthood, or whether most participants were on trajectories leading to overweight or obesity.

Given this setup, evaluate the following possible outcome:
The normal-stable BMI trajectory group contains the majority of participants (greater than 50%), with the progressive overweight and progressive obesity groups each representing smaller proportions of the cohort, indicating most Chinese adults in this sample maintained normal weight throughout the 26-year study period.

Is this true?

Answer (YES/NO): YES